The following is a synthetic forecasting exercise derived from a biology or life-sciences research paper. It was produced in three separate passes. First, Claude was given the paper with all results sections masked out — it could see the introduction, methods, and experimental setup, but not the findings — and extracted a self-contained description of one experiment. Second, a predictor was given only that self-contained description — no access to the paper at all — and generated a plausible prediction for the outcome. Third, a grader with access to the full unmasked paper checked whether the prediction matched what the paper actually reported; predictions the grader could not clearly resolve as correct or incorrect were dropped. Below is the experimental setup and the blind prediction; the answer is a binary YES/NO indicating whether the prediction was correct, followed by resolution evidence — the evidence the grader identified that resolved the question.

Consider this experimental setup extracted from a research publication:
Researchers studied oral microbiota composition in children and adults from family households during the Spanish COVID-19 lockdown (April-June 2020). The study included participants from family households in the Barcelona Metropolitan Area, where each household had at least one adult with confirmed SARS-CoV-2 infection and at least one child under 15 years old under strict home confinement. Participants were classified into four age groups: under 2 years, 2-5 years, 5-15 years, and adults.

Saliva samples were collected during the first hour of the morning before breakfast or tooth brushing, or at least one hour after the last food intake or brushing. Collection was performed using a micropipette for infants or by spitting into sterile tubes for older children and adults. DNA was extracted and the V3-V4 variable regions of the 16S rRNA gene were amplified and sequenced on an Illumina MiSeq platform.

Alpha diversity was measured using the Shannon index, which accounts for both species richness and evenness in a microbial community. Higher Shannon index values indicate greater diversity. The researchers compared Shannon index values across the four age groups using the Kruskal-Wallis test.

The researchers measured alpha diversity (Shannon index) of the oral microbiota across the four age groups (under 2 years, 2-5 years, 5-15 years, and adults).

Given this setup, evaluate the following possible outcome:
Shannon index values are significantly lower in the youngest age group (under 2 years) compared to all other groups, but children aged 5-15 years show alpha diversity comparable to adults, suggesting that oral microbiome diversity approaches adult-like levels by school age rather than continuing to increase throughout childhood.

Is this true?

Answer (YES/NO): YES